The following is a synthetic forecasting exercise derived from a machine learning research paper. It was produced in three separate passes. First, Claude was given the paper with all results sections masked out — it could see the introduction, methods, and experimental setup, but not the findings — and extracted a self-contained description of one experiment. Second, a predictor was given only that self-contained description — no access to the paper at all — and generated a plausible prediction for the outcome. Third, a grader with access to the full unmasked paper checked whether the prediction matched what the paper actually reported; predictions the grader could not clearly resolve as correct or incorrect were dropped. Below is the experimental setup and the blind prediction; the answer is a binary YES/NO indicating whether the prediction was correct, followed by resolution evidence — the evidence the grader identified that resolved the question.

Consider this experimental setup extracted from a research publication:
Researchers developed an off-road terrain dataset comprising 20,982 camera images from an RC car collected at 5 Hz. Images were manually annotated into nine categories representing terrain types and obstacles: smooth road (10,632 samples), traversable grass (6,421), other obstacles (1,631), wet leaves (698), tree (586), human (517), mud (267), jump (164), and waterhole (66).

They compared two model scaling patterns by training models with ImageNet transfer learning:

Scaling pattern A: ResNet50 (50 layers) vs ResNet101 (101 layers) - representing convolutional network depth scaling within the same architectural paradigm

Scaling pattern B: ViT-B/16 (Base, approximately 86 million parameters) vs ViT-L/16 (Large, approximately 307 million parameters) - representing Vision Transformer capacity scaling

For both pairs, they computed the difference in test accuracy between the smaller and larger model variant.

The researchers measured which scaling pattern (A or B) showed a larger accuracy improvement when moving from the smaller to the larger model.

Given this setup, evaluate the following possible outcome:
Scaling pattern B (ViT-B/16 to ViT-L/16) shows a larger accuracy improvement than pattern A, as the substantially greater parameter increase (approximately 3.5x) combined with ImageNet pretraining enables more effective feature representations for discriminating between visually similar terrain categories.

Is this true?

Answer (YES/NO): YES